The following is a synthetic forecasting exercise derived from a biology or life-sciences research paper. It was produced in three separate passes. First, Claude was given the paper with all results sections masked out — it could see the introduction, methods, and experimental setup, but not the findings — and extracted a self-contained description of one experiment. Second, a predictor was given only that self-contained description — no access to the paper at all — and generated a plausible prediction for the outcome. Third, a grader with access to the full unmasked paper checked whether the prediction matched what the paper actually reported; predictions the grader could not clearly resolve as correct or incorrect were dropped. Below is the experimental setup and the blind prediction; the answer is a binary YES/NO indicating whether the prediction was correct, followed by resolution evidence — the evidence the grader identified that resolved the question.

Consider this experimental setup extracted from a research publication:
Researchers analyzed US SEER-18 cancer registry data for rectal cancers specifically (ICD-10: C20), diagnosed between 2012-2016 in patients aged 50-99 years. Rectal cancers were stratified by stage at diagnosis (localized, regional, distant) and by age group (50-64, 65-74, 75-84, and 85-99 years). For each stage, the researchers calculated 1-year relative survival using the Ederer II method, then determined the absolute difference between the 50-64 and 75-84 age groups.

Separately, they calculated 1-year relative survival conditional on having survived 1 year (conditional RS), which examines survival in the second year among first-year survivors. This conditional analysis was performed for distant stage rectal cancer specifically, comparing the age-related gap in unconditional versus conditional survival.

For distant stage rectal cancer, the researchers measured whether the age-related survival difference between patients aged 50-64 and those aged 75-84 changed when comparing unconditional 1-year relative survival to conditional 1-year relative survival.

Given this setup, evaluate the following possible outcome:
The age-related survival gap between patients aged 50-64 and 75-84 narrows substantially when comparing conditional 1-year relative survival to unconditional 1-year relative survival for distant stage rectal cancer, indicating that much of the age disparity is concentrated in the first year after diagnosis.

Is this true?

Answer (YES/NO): YES